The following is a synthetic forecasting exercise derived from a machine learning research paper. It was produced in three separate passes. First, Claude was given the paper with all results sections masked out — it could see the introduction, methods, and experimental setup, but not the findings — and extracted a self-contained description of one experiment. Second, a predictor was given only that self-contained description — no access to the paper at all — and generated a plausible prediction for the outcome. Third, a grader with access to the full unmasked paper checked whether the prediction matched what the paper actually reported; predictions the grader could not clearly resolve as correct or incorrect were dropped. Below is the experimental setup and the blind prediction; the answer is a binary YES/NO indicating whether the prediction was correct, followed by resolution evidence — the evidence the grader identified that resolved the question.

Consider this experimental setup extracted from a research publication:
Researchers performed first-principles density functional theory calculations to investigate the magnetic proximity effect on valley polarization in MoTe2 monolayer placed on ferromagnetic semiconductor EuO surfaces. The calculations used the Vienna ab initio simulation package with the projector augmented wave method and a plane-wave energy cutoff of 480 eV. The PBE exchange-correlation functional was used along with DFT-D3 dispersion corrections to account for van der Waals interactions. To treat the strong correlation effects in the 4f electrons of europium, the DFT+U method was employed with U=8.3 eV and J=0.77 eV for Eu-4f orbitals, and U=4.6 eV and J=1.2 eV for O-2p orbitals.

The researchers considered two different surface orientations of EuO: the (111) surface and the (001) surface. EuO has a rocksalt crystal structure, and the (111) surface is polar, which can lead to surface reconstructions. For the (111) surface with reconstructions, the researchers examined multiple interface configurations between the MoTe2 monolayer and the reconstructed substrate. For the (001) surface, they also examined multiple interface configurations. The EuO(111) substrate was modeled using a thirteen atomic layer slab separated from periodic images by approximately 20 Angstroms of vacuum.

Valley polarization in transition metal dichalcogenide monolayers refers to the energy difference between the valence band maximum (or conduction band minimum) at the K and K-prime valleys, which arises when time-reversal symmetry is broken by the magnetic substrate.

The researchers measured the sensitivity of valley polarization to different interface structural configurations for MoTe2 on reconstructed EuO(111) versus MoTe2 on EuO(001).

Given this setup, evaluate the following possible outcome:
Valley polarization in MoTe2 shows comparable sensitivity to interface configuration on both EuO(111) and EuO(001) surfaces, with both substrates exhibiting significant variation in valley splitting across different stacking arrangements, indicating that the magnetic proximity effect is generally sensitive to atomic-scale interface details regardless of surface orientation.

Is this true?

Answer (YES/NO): NO